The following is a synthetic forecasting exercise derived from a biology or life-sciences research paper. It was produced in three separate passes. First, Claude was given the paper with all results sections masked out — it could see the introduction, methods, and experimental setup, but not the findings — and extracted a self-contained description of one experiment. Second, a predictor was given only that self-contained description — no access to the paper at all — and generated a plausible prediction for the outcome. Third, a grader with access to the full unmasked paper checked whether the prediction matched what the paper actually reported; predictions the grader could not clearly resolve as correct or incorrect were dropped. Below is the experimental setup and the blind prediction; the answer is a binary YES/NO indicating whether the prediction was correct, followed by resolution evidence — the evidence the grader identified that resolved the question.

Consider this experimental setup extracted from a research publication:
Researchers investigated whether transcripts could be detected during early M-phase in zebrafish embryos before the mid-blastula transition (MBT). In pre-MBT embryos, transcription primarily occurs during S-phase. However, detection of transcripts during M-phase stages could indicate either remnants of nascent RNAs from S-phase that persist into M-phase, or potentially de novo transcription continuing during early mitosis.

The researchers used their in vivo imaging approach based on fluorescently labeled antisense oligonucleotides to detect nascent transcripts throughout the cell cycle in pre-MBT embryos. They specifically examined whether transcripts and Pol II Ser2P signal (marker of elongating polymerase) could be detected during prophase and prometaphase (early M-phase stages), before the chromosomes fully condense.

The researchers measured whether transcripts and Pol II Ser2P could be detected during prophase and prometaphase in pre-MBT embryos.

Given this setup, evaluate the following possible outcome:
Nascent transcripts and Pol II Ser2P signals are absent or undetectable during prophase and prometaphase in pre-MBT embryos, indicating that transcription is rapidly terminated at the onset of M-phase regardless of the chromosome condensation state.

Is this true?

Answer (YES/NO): NO